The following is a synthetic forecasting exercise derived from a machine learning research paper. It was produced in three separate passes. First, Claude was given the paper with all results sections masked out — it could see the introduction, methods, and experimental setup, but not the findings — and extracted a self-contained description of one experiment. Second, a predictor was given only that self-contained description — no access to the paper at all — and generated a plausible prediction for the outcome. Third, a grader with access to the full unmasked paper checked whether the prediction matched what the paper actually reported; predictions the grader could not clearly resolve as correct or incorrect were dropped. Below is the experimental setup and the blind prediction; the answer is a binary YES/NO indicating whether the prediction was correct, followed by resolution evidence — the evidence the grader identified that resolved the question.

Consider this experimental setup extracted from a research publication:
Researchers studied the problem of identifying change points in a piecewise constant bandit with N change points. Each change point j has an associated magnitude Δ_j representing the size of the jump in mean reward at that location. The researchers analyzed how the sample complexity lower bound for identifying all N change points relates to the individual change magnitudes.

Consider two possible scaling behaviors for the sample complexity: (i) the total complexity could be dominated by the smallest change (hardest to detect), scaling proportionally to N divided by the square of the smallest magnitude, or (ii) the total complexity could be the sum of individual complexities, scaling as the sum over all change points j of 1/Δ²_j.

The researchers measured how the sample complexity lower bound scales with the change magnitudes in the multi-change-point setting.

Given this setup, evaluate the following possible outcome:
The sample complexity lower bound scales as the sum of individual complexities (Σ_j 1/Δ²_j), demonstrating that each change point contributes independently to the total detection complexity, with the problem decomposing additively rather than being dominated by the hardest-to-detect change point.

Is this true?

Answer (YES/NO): YES